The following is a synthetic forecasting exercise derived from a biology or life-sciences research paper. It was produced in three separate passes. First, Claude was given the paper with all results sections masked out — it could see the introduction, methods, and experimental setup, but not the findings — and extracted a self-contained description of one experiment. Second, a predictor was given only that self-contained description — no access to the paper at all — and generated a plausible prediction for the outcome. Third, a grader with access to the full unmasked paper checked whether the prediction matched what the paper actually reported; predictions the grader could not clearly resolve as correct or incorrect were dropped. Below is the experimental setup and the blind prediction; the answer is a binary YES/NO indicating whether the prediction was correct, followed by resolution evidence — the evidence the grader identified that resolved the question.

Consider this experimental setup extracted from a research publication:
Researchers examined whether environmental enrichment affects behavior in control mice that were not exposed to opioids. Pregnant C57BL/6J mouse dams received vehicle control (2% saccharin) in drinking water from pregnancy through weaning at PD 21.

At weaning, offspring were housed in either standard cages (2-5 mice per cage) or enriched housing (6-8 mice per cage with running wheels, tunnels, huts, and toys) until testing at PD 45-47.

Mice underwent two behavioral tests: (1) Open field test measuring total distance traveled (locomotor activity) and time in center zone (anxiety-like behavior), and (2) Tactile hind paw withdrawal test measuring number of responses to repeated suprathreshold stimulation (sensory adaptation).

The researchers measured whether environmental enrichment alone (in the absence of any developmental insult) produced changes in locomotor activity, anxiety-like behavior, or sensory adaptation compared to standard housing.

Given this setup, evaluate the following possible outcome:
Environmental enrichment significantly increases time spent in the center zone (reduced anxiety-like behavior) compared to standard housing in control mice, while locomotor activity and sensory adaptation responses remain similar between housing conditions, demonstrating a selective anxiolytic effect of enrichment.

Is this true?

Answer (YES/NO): NO